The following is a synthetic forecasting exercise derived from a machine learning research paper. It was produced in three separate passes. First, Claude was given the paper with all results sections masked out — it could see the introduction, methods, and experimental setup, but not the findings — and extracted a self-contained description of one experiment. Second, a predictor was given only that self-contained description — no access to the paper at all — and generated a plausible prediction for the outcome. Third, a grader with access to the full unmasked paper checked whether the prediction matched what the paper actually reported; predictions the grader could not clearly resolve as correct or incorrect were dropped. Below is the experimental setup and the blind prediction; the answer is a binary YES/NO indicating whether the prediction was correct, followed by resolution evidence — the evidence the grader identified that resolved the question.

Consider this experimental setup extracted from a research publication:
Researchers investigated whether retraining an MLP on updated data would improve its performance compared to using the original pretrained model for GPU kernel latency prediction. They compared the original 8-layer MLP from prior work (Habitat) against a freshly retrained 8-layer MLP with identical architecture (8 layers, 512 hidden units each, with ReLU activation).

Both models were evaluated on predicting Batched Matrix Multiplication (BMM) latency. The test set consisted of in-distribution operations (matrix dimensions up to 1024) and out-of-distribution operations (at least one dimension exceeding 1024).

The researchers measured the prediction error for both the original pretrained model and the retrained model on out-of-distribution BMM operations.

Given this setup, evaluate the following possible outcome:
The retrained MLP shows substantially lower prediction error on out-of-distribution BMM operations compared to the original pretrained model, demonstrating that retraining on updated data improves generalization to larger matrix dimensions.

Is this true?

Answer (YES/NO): NO